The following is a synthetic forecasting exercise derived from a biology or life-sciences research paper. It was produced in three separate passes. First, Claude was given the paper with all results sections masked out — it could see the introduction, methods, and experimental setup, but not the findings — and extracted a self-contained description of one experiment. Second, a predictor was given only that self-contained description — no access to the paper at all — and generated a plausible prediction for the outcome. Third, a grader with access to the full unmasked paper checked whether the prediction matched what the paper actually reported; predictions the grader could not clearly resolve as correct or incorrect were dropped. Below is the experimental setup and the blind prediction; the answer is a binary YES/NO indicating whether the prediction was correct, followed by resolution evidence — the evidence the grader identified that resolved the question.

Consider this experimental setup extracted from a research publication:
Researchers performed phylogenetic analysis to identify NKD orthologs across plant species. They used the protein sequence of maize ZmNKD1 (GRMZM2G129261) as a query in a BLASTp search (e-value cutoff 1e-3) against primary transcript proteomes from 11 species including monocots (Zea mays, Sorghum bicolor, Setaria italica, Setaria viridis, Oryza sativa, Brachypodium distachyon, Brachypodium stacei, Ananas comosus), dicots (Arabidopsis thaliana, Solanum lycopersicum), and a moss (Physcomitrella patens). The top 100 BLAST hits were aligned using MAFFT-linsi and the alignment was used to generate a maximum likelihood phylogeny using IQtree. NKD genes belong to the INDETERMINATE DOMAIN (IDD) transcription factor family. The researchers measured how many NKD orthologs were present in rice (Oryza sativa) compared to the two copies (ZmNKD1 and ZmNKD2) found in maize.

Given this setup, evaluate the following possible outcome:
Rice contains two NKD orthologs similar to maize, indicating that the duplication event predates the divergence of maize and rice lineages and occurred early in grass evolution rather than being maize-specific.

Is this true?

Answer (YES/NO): NO